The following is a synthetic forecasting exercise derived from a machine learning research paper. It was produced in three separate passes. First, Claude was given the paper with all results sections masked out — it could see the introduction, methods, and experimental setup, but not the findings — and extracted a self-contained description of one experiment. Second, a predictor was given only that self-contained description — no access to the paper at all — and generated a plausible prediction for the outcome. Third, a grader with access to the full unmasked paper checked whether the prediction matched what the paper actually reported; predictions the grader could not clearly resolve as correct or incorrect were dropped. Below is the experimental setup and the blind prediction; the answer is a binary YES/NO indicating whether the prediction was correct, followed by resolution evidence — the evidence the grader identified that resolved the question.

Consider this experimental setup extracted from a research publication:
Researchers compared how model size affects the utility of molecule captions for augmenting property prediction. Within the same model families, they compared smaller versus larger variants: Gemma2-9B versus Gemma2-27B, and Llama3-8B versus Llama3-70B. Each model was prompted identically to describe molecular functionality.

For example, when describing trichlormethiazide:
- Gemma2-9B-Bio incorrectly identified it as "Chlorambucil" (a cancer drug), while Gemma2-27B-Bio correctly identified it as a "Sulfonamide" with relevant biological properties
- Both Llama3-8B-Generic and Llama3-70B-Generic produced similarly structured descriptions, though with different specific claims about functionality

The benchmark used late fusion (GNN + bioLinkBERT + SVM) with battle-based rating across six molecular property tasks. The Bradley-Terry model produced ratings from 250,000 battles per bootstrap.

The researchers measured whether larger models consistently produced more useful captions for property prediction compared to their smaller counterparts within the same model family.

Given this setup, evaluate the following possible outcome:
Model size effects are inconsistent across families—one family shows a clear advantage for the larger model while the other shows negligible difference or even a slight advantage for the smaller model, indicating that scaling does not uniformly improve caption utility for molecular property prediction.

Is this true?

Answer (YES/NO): NO